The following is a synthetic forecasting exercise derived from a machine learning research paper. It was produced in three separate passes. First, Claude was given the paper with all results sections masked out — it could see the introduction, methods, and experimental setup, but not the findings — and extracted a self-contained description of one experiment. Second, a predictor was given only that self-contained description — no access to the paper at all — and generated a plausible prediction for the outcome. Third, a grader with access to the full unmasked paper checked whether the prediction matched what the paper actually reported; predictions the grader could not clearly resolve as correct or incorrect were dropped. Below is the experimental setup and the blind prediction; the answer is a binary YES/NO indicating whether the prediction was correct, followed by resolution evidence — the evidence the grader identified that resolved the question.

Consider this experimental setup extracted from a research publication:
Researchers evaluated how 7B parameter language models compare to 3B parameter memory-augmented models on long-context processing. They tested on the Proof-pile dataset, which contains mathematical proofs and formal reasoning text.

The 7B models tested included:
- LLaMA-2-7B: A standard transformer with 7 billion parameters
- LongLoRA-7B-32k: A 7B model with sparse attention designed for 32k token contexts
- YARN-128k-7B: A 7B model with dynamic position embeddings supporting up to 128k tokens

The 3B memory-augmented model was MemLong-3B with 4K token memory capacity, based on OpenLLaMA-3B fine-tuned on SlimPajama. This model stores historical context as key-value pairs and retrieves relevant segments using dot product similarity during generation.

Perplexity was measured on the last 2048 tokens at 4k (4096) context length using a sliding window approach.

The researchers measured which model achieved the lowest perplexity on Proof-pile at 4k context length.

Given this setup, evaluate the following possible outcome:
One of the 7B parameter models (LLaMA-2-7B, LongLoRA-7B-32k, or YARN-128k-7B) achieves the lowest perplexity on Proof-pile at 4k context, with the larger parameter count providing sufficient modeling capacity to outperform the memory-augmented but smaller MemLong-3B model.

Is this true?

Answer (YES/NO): YES